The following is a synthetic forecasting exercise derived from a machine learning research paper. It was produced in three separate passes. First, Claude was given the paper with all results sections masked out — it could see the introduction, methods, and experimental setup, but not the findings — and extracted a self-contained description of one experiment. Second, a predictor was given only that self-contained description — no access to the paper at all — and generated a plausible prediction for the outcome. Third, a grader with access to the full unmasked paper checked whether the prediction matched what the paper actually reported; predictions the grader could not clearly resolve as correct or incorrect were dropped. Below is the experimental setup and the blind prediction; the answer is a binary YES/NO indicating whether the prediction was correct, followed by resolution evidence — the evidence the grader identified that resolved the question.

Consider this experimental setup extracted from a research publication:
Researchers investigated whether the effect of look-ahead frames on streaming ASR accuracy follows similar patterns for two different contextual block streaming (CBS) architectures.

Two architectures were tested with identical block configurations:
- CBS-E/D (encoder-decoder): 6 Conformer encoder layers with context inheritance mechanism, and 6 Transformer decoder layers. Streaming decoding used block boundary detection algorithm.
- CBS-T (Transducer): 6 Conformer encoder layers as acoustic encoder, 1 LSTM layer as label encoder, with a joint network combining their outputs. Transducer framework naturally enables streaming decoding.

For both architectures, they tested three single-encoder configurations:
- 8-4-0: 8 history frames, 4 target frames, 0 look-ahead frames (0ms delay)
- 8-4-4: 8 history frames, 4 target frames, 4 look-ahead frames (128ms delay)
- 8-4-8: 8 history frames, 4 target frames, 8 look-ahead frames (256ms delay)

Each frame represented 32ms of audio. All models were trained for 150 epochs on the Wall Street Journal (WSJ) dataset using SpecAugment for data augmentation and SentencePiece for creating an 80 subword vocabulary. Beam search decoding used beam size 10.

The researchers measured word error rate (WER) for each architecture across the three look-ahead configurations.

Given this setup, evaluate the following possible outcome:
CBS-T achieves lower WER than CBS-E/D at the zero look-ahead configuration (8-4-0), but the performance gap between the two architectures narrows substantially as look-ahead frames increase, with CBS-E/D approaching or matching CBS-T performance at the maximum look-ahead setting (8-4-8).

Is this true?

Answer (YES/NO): NO